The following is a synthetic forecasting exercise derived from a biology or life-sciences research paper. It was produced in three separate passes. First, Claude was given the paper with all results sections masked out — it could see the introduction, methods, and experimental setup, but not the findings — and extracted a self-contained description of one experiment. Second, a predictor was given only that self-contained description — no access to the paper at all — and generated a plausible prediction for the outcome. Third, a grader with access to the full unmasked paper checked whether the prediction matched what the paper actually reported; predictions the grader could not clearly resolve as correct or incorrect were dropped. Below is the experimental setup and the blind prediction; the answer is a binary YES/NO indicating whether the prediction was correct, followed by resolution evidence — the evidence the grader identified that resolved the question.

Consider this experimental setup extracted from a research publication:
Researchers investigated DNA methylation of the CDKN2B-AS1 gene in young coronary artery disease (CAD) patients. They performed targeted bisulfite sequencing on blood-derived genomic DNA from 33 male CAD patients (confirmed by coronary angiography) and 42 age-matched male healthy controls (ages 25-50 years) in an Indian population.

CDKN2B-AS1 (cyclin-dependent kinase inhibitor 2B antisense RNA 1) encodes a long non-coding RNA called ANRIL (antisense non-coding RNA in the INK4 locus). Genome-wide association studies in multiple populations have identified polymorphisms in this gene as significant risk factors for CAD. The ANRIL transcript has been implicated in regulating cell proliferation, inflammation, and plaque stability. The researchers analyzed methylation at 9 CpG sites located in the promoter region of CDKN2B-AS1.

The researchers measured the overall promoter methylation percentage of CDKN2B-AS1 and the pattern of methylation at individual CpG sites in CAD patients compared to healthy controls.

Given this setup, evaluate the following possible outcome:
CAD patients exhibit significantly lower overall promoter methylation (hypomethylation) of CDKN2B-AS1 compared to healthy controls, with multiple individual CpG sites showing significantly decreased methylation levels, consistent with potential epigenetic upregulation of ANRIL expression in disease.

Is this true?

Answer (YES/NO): NO